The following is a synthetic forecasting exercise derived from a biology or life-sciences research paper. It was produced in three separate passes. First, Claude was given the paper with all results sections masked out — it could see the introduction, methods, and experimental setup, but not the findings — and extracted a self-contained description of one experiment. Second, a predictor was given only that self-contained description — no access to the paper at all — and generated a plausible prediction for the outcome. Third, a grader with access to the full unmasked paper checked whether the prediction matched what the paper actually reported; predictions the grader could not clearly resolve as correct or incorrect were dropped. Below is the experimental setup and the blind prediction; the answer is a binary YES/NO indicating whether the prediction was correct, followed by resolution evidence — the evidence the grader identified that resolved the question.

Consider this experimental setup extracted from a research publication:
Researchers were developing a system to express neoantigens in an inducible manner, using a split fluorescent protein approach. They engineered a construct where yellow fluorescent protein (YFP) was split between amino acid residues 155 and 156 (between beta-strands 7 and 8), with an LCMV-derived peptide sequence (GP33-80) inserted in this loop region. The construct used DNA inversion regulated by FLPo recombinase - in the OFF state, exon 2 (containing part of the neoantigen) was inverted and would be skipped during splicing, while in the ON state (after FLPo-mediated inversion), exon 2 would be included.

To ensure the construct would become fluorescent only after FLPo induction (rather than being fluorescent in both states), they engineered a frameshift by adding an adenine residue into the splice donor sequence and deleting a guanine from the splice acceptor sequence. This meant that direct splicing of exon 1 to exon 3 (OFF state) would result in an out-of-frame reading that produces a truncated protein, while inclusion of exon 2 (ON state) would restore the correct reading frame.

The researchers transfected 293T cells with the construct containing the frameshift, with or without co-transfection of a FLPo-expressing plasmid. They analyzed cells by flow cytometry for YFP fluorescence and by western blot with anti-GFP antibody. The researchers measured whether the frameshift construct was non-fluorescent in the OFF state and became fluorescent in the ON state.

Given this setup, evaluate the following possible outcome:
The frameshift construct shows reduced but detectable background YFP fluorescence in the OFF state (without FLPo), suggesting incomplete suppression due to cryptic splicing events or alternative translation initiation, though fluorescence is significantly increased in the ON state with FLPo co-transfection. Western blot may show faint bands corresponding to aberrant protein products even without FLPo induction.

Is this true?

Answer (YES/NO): NO